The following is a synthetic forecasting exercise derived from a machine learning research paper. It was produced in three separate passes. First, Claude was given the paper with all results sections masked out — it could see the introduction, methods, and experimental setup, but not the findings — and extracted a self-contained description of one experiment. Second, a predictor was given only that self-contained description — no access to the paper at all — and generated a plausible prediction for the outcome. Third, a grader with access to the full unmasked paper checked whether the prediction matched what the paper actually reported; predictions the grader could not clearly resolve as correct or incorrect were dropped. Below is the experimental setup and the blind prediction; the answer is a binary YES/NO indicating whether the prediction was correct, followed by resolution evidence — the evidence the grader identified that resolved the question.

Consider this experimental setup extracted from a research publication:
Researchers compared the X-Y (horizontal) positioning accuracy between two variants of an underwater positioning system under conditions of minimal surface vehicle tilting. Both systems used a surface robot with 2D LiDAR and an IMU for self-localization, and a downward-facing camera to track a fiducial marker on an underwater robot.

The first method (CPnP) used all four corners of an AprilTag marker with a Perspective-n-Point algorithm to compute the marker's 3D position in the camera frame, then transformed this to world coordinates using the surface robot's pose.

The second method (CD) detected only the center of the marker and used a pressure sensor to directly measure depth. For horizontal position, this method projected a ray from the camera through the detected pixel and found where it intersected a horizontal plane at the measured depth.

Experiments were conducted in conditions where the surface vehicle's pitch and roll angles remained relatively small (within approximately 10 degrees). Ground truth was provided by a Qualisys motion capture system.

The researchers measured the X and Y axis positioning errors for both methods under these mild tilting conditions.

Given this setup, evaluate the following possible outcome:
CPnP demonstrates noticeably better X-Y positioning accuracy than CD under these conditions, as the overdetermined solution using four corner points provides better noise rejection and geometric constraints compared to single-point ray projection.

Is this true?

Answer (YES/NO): NO